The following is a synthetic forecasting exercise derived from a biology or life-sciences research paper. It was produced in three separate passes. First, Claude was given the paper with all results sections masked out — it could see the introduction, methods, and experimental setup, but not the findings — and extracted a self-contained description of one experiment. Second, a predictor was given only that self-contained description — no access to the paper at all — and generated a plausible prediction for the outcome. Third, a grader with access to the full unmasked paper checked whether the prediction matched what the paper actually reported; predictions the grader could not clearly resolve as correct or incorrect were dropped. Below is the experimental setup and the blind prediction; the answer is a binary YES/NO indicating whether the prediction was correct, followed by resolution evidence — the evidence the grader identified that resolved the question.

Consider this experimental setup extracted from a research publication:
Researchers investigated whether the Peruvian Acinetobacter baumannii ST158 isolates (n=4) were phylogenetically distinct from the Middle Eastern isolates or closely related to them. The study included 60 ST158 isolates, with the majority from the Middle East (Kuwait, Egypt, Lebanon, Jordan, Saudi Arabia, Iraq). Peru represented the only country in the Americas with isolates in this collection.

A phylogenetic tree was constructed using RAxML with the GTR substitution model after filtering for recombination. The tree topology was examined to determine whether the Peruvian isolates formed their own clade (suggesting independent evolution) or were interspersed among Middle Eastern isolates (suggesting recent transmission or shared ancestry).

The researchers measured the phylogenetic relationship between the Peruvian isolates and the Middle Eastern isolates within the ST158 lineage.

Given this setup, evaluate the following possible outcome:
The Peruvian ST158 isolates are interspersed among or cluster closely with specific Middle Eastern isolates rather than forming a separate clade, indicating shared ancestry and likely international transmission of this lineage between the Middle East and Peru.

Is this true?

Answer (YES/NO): NO